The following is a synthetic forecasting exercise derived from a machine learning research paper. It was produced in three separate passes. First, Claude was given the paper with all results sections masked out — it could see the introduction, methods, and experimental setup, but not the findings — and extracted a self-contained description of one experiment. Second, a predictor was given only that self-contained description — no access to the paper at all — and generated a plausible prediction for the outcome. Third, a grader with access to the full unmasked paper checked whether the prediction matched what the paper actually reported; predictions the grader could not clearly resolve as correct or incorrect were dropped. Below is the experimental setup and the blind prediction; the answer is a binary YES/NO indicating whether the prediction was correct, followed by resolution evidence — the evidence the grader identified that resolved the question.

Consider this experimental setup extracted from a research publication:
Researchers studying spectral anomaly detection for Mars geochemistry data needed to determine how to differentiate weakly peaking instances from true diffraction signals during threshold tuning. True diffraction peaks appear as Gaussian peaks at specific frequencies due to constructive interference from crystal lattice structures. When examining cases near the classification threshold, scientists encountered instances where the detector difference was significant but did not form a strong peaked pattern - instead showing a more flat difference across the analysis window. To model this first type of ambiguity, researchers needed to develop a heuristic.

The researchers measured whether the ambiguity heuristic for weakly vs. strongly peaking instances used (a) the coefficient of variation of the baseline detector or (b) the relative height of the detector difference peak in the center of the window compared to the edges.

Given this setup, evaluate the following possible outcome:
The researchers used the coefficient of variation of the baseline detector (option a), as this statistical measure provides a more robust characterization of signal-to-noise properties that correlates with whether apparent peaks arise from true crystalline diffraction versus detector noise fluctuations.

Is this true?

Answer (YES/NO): NO